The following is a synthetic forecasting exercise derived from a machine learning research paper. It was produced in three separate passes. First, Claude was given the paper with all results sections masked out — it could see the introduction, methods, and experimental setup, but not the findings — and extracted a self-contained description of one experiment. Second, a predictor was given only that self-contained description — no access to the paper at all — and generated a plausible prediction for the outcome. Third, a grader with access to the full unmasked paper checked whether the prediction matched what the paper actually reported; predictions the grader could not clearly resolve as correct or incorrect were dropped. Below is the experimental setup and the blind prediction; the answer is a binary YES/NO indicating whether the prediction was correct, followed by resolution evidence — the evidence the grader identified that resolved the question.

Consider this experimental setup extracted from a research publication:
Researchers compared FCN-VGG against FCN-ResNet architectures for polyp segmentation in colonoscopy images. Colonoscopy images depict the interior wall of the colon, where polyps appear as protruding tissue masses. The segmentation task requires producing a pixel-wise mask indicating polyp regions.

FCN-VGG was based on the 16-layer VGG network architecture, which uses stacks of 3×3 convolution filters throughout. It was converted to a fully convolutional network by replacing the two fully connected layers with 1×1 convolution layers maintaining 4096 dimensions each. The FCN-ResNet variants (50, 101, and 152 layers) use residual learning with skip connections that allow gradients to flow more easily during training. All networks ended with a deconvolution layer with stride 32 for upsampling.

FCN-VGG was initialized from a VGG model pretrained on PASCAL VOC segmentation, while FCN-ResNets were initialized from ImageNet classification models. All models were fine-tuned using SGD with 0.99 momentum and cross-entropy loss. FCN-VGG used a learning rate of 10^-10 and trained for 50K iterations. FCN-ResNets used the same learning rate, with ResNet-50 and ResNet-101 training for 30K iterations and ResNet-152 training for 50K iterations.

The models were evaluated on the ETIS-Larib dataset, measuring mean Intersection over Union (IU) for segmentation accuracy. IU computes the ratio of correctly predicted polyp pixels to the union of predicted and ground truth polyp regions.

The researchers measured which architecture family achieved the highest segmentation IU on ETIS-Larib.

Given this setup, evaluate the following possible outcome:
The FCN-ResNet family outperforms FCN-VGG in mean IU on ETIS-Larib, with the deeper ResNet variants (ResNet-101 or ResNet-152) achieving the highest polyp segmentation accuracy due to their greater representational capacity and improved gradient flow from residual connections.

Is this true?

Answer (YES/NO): NO